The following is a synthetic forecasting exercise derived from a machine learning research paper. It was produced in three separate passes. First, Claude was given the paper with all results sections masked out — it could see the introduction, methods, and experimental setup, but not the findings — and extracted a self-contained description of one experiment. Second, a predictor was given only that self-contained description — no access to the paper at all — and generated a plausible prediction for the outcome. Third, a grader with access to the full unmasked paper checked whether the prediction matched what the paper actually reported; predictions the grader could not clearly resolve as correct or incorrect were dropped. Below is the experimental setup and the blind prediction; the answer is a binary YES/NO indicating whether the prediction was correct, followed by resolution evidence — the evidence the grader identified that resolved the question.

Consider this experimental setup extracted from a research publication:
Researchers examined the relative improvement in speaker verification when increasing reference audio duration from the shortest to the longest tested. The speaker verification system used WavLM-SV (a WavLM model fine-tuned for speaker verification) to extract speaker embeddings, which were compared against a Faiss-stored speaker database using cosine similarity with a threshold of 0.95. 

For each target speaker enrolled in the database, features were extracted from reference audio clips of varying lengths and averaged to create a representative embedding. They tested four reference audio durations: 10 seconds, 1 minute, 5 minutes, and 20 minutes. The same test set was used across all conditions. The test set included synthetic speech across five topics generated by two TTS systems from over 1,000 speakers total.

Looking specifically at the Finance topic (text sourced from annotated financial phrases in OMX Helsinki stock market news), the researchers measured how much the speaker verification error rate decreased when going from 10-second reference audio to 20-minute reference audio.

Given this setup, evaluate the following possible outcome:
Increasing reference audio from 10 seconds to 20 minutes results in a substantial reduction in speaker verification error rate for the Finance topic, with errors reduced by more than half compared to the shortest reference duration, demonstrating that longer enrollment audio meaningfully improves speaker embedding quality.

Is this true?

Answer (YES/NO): YES